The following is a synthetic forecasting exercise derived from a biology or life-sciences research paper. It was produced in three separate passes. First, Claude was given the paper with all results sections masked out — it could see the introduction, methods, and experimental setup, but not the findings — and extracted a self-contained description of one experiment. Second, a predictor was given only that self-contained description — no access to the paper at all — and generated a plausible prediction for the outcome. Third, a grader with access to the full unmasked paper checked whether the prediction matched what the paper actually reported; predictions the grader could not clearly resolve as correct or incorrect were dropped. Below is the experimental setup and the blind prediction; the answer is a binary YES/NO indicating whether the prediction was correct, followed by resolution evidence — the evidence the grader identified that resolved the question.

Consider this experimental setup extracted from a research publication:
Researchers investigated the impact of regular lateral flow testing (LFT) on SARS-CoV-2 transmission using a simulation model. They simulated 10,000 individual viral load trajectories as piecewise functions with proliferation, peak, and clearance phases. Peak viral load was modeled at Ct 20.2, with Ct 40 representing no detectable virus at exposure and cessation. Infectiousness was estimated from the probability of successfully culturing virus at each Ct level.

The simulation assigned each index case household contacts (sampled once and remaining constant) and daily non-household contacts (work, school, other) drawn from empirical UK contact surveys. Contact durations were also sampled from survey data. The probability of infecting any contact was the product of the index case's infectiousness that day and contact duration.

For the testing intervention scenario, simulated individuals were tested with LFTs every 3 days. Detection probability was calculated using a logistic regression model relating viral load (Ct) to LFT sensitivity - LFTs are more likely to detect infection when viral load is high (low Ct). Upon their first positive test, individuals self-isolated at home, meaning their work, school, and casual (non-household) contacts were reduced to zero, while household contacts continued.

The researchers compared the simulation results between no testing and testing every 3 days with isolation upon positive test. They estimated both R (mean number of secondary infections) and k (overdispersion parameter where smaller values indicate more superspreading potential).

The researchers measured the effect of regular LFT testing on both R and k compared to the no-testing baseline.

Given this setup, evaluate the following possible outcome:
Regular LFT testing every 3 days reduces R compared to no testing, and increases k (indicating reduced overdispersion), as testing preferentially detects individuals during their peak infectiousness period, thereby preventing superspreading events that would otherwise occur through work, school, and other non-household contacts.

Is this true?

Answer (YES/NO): NO